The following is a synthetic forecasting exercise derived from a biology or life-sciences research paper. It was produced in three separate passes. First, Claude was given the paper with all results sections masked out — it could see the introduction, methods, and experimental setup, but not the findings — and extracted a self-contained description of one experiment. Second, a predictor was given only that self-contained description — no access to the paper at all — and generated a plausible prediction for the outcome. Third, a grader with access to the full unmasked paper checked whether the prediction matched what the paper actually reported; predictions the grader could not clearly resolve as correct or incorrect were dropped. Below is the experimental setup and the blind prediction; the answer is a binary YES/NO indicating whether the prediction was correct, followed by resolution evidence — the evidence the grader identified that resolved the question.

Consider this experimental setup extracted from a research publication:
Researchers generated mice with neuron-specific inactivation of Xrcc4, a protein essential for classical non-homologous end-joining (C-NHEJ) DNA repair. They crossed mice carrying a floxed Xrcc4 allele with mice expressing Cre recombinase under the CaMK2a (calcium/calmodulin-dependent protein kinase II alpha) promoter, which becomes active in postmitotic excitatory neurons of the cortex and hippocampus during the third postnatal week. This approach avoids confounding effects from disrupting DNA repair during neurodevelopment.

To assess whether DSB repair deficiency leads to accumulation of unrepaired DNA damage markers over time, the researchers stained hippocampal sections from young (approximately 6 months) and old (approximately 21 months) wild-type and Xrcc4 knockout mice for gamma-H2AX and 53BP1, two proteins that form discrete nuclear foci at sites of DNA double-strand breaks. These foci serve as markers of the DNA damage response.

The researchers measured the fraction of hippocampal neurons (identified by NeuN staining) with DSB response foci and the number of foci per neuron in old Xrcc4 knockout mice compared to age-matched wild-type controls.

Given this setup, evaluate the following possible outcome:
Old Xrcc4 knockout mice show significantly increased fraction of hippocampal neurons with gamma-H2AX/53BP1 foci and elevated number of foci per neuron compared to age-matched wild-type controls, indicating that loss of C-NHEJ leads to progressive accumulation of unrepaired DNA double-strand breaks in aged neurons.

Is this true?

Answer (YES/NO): YES